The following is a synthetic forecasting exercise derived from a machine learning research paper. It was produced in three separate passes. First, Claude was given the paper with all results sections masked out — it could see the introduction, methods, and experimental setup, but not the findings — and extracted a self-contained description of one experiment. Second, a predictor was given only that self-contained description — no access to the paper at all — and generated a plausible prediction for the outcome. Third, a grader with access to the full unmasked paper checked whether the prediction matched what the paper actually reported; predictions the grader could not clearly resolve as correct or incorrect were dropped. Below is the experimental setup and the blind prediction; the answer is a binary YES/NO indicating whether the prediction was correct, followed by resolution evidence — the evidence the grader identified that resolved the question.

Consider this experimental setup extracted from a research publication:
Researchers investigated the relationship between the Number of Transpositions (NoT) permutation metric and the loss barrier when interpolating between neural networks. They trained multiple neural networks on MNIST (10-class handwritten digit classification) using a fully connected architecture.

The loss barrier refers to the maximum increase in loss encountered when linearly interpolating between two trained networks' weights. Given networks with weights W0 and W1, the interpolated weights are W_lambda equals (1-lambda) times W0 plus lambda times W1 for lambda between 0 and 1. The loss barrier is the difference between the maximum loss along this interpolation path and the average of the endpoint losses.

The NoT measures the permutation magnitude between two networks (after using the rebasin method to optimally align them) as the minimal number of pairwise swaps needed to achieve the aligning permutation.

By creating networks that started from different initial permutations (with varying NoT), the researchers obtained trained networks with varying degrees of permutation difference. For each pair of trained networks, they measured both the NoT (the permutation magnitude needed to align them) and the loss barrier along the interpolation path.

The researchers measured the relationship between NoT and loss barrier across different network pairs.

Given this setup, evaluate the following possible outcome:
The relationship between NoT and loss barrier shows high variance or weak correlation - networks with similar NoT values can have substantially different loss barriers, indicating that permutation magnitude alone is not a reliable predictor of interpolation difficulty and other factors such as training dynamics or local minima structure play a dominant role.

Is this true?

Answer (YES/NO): NO